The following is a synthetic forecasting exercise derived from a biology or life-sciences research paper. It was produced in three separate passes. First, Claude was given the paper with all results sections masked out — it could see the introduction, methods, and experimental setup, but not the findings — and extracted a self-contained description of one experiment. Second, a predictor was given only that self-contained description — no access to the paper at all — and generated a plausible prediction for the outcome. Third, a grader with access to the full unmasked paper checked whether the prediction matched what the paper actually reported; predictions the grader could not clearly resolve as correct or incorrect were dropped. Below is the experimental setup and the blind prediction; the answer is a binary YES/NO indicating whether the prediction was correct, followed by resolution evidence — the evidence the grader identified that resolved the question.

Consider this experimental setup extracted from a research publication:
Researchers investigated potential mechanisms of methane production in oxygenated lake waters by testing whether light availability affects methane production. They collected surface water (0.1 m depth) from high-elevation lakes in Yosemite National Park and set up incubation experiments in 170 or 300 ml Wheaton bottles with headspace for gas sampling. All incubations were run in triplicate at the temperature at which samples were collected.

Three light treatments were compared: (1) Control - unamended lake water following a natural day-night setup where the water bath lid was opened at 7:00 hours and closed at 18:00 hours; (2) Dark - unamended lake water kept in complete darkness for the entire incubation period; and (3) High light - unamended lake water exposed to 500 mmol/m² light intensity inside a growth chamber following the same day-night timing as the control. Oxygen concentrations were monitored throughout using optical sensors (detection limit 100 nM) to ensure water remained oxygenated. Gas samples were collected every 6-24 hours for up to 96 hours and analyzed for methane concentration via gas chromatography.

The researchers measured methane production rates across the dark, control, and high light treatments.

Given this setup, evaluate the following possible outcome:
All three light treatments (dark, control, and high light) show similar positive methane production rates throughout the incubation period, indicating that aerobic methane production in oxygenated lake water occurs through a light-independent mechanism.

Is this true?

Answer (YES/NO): NO